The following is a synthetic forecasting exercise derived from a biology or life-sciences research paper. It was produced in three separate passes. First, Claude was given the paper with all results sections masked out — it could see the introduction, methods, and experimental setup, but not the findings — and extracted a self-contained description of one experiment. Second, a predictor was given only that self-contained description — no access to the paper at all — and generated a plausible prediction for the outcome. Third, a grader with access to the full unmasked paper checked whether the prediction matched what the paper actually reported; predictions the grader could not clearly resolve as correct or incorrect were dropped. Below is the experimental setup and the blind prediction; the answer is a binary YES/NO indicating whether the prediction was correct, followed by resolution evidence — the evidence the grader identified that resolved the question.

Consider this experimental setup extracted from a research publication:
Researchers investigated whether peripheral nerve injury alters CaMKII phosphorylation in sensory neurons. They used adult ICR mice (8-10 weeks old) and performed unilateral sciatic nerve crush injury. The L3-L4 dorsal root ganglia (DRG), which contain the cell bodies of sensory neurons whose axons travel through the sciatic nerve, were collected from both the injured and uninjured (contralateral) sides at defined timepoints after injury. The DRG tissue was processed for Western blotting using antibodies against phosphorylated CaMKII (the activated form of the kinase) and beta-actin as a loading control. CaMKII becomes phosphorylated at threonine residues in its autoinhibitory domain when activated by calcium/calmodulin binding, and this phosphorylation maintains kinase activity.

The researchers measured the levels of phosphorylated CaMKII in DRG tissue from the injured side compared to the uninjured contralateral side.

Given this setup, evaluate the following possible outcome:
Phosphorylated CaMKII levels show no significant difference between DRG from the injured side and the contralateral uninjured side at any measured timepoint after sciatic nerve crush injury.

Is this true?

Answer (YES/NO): NO